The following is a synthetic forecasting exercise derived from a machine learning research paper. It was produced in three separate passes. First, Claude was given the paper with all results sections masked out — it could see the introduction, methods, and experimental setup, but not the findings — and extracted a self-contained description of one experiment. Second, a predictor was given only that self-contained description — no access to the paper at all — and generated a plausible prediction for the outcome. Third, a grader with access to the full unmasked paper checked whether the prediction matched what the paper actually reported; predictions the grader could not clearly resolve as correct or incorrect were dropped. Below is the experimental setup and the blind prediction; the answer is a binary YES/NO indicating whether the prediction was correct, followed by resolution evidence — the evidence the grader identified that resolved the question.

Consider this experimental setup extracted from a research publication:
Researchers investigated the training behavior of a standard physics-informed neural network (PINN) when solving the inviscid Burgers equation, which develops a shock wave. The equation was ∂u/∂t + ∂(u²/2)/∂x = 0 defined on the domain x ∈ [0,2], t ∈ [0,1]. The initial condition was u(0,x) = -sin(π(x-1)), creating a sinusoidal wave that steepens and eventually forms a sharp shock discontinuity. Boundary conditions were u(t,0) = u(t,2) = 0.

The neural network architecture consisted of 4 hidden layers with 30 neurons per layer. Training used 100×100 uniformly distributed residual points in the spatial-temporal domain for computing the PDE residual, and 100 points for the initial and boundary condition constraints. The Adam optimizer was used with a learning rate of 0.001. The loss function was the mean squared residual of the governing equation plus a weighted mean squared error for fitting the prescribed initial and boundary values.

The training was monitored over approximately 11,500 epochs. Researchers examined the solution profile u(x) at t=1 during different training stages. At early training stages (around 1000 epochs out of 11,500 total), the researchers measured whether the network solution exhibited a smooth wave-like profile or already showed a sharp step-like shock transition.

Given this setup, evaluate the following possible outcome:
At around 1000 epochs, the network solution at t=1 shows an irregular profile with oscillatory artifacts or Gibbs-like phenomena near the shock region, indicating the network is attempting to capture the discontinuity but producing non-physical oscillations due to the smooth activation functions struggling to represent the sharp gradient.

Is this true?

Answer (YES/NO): NO